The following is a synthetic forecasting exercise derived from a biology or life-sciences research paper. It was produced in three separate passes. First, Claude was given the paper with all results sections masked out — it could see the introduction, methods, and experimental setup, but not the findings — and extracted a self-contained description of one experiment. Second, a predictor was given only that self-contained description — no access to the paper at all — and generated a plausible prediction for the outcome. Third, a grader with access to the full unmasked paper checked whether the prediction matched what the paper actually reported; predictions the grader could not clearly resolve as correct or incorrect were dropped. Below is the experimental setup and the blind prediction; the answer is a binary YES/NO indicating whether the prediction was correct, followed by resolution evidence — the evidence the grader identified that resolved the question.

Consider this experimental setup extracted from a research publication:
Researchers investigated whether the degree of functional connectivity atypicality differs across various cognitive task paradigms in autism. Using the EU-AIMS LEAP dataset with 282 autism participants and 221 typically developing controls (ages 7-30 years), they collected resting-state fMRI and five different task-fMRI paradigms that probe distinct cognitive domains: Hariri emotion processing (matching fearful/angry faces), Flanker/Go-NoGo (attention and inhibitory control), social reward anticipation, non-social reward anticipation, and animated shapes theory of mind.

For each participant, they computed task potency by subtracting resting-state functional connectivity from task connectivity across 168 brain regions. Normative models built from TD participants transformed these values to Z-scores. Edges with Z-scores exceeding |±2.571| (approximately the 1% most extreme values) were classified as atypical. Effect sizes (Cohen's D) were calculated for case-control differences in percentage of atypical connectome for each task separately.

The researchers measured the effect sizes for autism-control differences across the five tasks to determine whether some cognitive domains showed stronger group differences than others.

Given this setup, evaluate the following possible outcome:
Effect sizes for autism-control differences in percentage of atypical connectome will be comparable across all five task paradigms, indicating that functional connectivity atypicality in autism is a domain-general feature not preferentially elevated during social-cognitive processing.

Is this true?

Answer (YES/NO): NO